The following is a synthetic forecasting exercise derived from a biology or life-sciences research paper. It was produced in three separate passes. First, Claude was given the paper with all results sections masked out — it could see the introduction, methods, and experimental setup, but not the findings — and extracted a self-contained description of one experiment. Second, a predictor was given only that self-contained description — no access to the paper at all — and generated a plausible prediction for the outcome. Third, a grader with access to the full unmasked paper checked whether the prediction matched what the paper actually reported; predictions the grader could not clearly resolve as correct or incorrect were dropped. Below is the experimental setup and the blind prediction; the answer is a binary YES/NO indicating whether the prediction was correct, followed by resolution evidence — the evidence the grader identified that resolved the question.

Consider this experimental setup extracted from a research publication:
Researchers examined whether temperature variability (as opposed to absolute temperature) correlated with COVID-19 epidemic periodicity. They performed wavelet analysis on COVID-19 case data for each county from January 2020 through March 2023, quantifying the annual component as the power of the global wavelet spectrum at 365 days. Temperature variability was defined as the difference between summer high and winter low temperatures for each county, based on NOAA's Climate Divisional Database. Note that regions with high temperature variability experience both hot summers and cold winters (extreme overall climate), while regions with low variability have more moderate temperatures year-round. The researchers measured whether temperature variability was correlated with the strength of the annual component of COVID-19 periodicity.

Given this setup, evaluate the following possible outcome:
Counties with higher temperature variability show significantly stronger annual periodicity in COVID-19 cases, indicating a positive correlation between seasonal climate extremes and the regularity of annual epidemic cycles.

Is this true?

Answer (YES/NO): YES